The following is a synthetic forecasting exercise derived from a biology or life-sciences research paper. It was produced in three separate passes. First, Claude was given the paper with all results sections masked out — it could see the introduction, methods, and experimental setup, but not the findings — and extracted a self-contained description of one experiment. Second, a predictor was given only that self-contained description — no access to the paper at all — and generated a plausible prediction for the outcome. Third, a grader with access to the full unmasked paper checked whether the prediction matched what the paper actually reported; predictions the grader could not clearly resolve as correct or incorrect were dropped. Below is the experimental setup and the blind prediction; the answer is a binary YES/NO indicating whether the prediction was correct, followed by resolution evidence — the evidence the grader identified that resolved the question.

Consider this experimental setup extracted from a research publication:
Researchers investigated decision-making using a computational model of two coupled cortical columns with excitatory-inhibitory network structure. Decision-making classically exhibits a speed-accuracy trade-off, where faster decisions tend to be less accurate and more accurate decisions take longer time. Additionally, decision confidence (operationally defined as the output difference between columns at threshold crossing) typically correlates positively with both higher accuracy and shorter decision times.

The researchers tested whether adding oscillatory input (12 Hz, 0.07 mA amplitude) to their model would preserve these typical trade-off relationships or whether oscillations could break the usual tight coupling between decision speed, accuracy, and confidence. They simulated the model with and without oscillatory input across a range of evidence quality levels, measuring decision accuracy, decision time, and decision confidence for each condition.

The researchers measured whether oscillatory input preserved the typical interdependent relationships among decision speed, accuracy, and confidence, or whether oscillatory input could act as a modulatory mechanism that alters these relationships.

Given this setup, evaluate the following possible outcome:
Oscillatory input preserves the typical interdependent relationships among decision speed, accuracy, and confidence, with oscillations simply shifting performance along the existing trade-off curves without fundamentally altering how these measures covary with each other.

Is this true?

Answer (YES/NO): NO